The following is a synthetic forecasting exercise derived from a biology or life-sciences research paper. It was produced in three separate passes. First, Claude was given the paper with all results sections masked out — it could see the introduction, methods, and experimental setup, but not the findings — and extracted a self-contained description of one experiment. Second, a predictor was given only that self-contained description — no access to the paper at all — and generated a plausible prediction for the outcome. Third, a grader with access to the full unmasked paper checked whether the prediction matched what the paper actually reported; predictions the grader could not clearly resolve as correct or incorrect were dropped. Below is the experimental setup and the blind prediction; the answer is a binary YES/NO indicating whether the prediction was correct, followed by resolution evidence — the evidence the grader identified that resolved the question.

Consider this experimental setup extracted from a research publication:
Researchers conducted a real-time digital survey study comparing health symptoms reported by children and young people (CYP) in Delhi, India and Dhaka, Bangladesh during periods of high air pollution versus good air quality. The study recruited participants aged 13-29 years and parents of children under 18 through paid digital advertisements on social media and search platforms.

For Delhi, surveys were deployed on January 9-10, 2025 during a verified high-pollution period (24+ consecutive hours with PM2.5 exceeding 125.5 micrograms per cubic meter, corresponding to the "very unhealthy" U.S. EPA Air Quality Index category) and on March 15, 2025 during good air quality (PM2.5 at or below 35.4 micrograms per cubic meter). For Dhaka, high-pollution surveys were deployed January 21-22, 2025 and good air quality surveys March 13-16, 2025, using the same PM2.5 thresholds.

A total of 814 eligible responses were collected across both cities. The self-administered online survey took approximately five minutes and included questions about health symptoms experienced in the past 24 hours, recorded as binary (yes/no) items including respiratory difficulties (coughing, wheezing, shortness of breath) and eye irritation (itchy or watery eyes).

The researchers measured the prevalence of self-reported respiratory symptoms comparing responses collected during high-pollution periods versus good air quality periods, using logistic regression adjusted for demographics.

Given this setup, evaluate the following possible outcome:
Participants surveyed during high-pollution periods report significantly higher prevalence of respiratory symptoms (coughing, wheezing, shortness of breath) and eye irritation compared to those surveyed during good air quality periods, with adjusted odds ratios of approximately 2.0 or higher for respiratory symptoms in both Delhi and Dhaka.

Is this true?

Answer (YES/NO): YES